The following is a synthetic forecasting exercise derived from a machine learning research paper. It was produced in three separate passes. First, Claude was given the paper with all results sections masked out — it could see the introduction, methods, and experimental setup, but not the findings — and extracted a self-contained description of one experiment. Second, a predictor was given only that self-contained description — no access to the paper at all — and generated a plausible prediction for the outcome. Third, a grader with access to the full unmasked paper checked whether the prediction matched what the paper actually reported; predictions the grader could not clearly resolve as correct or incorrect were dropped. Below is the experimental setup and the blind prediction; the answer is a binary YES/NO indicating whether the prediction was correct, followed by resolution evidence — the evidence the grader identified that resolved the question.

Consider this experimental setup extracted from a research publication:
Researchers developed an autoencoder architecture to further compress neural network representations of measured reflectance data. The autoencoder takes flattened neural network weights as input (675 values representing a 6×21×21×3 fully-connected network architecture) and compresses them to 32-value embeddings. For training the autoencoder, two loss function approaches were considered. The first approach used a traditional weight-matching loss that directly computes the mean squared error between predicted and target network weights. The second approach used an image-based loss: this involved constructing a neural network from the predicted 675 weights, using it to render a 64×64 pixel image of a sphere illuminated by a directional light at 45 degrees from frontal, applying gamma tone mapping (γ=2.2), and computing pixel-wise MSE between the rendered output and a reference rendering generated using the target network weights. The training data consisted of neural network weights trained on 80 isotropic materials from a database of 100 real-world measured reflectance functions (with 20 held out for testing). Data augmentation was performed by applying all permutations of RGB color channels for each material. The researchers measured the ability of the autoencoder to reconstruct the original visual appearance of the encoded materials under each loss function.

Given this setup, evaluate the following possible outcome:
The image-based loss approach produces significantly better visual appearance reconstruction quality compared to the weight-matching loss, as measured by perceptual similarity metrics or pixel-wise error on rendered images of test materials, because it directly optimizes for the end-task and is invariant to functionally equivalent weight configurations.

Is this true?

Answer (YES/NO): YES